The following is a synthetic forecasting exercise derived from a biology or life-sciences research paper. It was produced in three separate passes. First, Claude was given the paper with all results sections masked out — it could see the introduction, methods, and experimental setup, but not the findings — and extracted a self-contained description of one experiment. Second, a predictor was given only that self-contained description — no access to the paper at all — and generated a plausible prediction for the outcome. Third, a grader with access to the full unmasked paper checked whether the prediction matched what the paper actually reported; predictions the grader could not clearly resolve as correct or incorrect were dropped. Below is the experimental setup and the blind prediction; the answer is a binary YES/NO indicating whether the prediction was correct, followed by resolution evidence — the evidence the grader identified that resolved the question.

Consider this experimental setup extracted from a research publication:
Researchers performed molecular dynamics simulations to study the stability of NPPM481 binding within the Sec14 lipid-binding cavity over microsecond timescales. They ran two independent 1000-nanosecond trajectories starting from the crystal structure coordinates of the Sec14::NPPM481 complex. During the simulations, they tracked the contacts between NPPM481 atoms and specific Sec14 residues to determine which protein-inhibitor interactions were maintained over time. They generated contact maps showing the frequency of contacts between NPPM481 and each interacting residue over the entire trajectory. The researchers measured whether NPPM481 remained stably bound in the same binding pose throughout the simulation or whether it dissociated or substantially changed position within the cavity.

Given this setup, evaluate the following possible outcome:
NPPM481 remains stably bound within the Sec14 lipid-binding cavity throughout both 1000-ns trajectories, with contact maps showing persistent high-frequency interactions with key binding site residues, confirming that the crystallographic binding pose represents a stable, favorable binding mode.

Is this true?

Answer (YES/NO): YES